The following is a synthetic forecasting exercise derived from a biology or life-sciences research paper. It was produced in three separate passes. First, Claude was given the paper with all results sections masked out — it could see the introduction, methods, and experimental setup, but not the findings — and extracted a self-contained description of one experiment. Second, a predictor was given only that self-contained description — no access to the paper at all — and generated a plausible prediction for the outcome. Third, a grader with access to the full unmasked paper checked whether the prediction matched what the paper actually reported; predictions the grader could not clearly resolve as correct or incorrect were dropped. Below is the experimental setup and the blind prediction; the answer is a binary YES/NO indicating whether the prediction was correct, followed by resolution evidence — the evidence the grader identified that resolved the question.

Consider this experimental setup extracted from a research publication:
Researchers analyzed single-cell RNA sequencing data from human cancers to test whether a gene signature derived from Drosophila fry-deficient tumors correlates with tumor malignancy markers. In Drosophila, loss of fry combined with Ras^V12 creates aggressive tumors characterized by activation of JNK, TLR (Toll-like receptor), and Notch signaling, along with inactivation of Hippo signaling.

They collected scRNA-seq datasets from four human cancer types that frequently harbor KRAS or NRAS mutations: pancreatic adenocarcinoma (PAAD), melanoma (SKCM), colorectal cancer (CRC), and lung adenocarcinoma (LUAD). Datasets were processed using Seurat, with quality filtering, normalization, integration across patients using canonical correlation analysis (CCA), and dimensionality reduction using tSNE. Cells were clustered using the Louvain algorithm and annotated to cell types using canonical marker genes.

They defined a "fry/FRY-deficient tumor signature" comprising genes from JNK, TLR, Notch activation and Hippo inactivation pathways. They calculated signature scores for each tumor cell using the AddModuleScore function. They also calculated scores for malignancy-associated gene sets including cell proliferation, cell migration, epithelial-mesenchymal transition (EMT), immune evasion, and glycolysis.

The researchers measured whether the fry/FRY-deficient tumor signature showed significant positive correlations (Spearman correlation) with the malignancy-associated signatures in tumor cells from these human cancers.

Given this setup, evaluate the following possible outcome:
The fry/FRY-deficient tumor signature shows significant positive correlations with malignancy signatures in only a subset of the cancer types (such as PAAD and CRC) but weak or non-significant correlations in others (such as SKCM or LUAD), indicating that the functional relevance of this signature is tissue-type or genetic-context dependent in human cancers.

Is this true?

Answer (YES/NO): NO